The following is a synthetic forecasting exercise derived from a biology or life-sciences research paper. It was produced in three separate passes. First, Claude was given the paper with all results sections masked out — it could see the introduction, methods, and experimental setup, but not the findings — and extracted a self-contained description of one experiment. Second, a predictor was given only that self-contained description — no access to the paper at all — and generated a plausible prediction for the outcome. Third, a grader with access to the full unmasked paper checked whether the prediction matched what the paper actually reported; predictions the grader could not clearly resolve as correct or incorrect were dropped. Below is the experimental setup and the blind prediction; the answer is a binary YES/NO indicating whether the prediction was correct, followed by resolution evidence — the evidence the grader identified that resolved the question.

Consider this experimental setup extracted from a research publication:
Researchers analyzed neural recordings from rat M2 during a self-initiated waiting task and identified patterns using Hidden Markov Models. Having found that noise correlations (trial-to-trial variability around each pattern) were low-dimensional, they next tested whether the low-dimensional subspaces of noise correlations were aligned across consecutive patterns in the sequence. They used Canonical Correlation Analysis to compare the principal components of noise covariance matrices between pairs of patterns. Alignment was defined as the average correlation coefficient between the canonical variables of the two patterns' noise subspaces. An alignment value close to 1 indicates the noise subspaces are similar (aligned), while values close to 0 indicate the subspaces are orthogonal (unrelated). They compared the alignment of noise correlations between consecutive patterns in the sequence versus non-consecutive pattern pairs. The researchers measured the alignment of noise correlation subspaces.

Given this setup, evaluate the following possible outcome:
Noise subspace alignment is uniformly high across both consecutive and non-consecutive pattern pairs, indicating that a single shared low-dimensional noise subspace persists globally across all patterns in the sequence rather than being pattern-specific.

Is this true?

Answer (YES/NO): NO